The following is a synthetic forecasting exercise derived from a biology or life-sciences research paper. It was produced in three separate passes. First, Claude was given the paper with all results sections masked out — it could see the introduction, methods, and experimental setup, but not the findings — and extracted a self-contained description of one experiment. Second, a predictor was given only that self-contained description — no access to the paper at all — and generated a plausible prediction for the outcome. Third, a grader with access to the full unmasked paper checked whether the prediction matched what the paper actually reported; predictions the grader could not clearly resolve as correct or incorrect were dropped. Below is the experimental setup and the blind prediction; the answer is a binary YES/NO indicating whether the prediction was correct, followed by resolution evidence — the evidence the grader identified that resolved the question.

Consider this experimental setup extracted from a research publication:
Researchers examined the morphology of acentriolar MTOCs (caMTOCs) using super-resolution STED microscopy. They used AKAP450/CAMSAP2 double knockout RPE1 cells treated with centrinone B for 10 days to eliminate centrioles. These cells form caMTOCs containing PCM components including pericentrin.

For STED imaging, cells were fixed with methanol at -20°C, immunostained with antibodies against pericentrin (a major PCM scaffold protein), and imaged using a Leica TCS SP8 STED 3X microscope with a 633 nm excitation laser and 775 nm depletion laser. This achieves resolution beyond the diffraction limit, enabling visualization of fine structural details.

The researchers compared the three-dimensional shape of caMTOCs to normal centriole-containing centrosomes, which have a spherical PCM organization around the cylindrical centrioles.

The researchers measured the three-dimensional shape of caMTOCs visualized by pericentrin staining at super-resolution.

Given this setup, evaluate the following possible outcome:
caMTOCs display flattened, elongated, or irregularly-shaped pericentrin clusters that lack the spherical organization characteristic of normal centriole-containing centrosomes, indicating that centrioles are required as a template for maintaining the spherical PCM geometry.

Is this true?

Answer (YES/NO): NO